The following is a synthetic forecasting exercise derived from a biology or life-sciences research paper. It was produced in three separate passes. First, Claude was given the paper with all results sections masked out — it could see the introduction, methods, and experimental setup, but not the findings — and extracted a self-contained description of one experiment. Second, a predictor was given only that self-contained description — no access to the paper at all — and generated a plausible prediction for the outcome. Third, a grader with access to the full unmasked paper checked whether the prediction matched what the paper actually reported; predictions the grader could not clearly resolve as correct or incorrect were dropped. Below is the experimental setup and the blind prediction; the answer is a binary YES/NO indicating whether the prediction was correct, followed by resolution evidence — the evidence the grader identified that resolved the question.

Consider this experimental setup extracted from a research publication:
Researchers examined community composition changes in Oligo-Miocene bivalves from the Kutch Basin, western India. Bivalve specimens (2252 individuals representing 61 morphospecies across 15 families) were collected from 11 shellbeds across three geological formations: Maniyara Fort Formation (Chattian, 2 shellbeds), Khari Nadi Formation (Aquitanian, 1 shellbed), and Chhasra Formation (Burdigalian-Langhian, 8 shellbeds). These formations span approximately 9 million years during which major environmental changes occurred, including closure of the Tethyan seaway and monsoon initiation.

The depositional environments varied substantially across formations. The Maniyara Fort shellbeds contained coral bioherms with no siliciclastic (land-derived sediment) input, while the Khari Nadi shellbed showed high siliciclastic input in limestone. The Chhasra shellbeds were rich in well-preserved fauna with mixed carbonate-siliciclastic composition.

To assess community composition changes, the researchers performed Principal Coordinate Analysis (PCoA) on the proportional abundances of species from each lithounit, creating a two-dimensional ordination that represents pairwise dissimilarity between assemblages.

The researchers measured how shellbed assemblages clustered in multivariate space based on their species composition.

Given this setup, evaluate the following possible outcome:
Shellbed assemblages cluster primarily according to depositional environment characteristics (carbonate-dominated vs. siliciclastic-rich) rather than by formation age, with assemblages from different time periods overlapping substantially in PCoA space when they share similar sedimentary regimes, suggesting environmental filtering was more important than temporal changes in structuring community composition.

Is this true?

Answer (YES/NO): NO